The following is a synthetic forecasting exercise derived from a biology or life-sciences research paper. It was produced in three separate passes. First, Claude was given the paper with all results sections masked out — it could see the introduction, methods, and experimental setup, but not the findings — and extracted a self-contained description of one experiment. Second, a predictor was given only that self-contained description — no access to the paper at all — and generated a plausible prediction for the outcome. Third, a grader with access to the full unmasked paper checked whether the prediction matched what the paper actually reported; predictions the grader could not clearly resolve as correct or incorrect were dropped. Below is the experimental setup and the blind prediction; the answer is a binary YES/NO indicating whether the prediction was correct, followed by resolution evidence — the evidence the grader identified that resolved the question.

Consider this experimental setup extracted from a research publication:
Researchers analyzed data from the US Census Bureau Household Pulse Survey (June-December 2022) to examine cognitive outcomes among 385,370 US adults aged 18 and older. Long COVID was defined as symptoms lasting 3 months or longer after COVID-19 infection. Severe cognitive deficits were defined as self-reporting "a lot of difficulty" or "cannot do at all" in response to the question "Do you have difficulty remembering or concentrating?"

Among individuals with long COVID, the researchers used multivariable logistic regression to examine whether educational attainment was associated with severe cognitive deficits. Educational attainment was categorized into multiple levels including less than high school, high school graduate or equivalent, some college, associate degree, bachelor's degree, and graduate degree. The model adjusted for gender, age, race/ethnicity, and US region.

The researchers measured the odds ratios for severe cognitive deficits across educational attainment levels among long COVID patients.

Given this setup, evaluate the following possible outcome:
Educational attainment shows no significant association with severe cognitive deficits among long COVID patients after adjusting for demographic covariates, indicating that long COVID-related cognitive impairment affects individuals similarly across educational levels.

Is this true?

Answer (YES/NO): NO